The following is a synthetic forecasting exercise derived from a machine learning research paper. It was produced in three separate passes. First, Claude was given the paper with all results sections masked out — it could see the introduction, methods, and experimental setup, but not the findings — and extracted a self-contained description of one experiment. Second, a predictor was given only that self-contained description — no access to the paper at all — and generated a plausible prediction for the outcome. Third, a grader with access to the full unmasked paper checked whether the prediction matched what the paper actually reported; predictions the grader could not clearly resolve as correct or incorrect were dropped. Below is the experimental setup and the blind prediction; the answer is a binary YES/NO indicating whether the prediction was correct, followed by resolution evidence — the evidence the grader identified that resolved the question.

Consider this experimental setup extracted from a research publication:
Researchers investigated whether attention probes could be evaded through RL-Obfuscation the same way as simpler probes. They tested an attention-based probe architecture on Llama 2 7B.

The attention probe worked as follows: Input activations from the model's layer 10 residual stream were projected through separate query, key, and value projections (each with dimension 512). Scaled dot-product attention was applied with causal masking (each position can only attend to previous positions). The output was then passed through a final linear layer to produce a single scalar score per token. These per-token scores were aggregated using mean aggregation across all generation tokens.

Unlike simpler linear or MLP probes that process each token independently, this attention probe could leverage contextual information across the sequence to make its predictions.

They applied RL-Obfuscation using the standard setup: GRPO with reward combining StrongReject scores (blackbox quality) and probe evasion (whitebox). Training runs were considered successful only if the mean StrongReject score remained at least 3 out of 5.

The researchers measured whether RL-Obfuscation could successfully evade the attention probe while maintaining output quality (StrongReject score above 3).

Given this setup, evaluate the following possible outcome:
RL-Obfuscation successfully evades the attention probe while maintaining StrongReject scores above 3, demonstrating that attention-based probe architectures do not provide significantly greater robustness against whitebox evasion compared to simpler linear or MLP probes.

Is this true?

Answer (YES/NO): NO